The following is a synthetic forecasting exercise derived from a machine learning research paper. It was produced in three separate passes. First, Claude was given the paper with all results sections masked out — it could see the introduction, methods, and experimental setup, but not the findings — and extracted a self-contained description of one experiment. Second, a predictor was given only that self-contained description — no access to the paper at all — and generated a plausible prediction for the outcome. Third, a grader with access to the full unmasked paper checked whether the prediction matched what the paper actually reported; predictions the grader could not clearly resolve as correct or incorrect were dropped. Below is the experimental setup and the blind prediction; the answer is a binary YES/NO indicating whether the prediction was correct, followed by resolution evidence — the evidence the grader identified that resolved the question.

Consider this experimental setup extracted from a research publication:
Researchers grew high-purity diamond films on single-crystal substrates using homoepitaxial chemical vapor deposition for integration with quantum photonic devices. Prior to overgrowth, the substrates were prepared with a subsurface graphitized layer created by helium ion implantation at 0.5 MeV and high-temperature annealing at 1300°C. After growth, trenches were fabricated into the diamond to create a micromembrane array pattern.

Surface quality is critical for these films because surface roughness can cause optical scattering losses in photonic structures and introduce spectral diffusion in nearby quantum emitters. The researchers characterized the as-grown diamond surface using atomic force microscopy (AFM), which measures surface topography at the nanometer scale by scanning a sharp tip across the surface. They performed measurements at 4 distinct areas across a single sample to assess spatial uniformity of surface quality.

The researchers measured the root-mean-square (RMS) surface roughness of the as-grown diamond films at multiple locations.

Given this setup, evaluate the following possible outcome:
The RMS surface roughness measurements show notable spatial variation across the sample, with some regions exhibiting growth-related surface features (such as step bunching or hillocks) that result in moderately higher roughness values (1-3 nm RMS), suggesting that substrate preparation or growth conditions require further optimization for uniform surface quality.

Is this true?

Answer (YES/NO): NO